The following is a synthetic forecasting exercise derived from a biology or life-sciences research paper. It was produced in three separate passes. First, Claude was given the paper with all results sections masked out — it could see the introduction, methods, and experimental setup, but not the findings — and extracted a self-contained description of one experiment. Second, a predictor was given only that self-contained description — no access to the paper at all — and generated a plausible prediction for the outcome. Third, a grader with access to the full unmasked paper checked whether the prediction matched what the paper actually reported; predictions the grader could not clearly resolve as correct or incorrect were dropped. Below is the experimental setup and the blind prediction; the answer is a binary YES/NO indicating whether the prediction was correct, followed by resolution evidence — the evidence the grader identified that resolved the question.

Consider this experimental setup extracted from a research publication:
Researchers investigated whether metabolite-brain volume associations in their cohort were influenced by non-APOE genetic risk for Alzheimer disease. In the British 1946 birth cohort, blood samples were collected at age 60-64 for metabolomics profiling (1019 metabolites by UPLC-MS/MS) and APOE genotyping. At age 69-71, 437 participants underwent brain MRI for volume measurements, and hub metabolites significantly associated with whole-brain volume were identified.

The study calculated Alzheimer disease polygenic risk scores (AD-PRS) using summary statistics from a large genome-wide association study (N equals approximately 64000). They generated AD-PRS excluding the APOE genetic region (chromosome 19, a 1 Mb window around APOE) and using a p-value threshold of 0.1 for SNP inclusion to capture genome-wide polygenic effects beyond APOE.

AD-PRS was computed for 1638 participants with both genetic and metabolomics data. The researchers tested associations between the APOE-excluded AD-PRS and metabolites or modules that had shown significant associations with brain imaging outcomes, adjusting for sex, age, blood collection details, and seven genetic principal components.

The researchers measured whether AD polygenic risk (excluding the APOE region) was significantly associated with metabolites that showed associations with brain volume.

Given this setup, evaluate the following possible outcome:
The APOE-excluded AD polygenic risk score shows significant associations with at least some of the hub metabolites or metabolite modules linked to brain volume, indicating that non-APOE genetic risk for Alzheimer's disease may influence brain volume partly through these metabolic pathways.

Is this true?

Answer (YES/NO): NO